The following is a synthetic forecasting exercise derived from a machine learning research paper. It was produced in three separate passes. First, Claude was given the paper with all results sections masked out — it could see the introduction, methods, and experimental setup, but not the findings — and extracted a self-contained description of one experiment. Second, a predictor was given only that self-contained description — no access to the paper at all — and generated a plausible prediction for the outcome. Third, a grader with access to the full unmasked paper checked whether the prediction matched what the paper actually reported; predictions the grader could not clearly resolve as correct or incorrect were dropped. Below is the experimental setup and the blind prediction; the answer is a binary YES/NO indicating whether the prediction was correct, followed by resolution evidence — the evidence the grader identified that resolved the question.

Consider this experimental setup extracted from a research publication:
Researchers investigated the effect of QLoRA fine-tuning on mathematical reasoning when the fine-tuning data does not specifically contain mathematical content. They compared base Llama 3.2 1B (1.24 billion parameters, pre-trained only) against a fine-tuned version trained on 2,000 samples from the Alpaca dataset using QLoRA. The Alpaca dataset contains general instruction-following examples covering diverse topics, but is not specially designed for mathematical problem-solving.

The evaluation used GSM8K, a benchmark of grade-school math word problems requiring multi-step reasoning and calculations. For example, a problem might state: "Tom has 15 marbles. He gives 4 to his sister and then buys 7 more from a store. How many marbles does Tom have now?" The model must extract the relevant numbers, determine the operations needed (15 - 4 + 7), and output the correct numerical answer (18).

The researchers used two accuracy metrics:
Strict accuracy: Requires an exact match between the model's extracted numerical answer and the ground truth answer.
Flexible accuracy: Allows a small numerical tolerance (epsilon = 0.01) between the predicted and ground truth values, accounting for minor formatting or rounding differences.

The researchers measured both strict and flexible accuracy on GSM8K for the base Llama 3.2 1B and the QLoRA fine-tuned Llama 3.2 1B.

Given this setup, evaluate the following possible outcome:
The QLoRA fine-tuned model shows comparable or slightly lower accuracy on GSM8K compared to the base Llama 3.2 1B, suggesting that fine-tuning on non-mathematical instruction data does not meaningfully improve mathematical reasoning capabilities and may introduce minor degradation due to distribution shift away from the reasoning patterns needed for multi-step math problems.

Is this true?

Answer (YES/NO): NO